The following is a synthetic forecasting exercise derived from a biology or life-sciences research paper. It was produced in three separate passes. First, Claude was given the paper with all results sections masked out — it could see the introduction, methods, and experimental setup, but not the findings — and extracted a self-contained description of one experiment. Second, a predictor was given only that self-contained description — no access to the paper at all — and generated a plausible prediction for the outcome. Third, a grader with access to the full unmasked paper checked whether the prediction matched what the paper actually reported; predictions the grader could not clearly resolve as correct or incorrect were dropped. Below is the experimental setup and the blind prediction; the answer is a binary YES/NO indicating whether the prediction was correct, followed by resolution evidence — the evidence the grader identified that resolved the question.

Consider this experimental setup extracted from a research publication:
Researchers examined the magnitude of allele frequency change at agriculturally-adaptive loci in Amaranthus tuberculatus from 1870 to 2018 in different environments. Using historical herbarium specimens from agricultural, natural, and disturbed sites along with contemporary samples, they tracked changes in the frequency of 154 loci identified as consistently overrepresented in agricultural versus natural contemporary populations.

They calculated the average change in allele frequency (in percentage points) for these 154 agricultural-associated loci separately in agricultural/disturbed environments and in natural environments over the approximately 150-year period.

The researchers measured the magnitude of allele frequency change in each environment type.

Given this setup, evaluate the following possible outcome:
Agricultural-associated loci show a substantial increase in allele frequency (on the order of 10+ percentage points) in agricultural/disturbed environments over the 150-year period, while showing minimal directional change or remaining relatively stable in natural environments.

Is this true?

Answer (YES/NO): NO